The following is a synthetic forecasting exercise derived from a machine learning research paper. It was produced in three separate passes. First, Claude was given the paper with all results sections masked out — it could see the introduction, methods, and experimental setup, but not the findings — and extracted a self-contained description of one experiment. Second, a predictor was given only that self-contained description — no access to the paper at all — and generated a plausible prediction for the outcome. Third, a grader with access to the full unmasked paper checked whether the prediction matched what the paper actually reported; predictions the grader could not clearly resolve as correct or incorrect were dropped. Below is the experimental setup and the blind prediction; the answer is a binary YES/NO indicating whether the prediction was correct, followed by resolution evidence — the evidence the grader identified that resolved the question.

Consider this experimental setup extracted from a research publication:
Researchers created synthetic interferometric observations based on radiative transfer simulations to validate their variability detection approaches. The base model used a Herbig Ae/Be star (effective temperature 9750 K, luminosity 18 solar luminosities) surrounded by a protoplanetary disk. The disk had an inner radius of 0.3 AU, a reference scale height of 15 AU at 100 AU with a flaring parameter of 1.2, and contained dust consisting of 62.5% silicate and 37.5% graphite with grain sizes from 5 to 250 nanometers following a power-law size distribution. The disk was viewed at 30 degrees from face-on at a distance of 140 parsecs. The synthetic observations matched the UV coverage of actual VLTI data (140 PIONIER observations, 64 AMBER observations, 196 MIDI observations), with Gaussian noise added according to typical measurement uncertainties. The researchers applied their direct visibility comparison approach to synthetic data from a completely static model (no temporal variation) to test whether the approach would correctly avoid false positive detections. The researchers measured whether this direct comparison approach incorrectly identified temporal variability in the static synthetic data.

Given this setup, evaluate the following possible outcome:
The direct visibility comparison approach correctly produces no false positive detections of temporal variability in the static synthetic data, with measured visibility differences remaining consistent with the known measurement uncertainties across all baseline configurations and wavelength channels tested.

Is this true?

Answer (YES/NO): YES